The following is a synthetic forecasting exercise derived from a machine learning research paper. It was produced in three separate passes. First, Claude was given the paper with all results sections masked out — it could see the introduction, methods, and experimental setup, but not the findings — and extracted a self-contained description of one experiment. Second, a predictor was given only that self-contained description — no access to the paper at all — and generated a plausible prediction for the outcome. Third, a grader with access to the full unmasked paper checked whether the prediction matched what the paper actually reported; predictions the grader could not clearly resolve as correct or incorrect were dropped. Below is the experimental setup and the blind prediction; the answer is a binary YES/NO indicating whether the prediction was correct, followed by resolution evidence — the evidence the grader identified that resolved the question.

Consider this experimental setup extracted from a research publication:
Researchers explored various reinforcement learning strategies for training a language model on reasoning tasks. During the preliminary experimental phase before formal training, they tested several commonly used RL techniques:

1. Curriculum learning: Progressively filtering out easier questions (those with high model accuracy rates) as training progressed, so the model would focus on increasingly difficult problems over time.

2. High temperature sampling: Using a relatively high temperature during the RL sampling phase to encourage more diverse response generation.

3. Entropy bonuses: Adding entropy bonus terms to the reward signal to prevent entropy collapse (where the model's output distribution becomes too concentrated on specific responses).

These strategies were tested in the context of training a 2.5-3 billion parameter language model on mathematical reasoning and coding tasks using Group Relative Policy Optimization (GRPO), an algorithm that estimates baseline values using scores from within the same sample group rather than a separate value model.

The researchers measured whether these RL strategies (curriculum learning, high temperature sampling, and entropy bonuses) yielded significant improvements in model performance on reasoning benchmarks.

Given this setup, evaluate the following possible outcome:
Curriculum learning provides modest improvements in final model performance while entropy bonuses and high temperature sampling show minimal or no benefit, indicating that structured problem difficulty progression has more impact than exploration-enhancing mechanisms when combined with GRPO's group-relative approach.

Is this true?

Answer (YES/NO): NO